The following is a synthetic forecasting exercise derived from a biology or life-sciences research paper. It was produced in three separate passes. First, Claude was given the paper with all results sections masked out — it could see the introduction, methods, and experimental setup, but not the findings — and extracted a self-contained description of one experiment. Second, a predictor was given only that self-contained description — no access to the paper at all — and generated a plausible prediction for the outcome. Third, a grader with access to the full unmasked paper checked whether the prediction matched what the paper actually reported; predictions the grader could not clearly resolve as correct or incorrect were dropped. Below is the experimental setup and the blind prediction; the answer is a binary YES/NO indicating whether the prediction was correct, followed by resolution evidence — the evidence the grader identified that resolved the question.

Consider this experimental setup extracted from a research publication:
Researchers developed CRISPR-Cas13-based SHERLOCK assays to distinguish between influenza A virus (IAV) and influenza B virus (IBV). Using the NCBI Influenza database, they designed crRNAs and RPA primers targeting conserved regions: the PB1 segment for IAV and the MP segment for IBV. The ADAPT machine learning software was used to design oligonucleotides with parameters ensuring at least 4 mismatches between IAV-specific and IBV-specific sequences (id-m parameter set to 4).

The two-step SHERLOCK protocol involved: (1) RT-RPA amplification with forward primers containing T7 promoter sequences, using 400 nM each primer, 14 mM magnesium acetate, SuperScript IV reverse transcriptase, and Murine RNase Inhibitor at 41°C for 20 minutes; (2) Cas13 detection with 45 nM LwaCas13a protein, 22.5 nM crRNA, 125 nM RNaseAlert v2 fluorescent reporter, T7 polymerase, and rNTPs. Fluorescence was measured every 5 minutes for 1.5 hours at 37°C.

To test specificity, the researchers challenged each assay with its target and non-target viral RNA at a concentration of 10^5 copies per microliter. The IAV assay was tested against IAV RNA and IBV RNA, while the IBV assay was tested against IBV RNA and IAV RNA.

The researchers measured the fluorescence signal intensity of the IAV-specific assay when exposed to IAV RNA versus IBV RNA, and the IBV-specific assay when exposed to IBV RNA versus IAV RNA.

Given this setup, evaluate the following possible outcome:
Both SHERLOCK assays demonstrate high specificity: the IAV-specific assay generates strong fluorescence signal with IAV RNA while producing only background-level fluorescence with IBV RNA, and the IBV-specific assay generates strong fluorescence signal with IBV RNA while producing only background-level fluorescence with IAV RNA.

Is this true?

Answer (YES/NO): YES